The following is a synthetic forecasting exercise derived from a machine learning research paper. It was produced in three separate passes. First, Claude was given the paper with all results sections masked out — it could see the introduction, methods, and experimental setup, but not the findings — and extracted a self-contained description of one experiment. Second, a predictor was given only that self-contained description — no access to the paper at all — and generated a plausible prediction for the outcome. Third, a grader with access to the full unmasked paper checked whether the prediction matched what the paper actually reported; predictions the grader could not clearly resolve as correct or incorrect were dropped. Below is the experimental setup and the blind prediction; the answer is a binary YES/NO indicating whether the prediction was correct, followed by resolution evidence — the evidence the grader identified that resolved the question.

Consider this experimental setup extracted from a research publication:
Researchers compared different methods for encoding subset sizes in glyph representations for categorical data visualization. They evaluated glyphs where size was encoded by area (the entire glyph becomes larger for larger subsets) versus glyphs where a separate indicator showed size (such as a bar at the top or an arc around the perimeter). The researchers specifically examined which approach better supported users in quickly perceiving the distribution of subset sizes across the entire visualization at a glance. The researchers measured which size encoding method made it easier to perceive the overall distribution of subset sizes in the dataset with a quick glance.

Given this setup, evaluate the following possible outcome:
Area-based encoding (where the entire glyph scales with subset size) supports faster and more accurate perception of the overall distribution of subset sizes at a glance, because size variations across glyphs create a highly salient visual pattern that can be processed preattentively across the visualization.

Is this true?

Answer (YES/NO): YES